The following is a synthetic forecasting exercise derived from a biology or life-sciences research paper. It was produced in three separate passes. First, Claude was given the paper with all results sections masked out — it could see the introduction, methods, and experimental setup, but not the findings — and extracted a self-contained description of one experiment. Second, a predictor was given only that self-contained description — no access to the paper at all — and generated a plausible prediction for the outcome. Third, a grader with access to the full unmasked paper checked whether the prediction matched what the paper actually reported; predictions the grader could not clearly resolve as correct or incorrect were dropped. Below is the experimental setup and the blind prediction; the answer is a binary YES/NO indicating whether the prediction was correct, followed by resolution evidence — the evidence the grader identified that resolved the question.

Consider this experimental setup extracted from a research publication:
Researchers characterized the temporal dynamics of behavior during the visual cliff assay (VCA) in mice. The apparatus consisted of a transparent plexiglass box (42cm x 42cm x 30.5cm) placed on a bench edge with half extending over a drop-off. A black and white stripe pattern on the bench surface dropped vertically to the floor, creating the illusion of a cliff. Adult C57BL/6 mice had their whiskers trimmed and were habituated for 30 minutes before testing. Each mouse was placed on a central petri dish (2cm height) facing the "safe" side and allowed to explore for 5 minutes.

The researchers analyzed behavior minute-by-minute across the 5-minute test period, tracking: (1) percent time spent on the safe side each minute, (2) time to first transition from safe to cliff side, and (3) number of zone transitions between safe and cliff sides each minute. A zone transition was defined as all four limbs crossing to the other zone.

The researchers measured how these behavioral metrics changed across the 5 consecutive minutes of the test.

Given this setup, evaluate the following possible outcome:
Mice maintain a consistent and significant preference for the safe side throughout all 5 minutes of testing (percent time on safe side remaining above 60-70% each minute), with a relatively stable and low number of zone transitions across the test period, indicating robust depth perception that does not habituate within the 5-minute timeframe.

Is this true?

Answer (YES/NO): NO